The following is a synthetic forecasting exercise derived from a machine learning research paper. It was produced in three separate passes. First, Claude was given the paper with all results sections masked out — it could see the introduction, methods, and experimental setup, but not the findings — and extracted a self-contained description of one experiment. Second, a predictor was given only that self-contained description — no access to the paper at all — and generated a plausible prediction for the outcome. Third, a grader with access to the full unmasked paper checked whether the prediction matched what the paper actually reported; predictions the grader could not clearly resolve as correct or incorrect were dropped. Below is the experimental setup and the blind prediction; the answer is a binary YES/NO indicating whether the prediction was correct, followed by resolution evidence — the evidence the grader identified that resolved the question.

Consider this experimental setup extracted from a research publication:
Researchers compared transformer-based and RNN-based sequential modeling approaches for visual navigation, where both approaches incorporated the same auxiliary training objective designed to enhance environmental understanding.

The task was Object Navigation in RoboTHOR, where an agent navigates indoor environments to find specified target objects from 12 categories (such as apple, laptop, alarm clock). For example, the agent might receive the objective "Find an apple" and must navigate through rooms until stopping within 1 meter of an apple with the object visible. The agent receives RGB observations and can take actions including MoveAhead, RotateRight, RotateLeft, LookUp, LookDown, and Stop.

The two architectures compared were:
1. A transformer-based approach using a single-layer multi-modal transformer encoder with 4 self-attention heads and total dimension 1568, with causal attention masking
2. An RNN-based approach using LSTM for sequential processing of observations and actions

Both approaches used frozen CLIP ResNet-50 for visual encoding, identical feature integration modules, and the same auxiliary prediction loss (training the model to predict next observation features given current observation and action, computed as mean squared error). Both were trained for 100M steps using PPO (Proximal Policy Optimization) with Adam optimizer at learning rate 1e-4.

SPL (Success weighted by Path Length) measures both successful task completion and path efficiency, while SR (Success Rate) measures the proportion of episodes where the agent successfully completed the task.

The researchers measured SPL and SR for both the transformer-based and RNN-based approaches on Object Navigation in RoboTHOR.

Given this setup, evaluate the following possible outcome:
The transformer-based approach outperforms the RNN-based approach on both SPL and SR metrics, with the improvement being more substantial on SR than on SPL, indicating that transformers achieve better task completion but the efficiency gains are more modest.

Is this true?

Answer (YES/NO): YES